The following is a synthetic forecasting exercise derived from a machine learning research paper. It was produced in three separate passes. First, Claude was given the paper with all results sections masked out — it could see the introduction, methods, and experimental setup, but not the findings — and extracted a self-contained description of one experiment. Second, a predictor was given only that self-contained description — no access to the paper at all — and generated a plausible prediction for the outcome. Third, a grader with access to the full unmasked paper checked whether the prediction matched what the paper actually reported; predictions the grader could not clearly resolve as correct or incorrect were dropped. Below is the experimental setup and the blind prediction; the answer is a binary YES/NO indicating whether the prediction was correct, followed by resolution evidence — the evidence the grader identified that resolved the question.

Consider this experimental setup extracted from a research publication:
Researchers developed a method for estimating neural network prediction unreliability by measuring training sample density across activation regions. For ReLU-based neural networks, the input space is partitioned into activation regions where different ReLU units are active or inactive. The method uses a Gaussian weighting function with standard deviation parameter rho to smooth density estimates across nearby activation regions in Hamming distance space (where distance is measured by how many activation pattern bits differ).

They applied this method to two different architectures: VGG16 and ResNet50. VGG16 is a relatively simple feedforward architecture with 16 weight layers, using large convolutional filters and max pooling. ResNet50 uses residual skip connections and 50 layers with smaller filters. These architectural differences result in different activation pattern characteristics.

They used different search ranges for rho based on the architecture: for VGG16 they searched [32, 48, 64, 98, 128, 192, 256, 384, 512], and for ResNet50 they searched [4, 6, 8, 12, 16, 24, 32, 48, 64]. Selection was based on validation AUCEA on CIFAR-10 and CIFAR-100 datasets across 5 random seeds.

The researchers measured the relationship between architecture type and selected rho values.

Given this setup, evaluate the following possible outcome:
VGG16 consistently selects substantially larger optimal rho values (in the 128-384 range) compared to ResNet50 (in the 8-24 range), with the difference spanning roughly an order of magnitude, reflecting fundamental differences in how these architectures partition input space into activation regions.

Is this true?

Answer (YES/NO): NO